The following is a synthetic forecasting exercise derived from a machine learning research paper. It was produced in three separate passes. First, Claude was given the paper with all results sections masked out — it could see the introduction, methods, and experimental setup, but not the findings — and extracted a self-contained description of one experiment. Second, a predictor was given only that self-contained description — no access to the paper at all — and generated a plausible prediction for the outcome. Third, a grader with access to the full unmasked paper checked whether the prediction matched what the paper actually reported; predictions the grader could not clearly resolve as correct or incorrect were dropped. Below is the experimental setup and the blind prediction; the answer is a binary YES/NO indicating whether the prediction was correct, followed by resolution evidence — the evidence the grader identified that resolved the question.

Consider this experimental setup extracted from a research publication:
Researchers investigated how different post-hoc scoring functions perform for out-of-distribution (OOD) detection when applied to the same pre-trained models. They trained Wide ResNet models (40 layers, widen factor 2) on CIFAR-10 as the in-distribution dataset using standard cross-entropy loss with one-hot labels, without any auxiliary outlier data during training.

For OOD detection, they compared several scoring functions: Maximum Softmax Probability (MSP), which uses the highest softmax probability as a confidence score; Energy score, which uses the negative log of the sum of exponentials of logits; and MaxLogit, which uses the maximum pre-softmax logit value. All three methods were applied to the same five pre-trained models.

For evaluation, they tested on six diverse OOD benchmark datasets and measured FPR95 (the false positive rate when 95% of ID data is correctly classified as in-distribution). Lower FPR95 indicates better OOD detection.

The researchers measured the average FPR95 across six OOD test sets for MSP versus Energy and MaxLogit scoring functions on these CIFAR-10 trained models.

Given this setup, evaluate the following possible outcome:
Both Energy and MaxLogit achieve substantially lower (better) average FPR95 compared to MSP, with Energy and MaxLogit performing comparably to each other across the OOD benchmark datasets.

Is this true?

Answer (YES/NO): YES